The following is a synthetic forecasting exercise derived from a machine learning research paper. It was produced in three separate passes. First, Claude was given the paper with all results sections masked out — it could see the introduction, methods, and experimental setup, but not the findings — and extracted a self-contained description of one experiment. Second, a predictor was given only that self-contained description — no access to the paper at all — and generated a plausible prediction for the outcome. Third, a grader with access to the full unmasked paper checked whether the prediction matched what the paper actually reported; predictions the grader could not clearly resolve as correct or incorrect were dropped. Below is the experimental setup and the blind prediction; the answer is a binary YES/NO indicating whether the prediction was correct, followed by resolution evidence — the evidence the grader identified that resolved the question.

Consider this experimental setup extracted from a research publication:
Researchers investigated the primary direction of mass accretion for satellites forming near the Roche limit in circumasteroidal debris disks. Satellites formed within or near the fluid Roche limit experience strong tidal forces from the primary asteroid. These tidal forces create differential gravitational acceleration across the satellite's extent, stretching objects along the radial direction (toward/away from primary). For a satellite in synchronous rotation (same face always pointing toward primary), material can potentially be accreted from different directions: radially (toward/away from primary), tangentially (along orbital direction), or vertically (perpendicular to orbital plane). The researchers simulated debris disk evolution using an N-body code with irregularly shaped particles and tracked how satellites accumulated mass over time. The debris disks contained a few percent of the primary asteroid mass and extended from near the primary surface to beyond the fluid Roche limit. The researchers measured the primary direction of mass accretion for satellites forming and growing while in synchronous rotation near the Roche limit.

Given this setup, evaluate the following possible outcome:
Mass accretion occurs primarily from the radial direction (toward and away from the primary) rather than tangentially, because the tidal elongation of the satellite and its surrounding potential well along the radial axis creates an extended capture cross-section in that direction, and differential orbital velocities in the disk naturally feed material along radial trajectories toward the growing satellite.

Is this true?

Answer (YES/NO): YES